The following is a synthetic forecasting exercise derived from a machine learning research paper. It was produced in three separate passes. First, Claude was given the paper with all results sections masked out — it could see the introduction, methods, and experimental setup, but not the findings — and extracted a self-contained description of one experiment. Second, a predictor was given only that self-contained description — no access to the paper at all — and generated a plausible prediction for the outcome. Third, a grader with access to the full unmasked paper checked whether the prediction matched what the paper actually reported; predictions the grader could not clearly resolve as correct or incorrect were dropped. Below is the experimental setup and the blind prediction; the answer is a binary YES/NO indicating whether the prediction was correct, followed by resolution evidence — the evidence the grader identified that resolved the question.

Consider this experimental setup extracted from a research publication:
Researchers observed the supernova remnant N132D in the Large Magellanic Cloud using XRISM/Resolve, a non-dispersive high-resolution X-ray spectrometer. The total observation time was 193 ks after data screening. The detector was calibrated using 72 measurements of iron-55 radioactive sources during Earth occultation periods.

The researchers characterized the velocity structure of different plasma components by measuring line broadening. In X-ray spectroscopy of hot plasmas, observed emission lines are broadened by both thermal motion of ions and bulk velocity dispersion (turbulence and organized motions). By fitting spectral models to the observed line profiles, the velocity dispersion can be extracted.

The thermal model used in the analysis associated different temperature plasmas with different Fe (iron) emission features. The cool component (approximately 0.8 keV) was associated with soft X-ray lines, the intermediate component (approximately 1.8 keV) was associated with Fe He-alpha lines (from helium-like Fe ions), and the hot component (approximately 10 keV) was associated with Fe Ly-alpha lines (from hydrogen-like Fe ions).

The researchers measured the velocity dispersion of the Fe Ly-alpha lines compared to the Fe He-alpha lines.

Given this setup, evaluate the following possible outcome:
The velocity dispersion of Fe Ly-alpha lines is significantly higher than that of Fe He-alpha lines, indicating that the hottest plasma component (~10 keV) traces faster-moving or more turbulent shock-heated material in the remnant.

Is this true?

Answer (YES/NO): NO